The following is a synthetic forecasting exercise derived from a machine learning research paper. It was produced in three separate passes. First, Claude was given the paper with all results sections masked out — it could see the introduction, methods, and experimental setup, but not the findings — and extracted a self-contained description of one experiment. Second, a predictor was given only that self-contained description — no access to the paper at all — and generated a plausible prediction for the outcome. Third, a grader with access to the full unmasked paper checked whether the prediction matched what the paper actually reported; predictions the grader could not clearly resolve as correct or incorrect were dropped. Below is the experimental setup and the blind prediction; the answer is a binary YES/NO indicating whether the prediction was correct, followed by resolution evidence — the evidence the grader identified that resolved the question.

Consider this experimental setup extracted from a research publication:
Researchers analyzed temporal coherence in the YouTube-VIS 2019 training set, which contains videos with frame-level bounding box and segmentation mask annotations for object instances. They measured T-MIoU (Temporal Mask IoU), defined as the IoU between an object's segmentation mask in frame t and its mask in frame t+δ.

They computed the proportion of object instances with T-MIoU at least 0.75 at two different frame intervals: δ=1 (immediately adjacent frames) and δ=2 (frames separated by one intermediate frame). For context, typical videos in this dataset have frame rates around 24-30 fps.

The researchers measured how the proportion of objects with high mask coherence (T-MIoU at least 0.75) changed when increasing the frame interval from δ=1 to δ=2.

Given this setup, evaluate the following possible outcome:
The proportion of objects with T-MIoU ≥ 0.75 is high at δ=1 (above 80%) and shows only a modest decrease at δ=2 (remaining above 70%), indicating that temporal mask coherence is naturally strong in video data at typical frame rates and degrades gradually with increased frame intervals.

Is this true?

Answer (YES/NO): NO